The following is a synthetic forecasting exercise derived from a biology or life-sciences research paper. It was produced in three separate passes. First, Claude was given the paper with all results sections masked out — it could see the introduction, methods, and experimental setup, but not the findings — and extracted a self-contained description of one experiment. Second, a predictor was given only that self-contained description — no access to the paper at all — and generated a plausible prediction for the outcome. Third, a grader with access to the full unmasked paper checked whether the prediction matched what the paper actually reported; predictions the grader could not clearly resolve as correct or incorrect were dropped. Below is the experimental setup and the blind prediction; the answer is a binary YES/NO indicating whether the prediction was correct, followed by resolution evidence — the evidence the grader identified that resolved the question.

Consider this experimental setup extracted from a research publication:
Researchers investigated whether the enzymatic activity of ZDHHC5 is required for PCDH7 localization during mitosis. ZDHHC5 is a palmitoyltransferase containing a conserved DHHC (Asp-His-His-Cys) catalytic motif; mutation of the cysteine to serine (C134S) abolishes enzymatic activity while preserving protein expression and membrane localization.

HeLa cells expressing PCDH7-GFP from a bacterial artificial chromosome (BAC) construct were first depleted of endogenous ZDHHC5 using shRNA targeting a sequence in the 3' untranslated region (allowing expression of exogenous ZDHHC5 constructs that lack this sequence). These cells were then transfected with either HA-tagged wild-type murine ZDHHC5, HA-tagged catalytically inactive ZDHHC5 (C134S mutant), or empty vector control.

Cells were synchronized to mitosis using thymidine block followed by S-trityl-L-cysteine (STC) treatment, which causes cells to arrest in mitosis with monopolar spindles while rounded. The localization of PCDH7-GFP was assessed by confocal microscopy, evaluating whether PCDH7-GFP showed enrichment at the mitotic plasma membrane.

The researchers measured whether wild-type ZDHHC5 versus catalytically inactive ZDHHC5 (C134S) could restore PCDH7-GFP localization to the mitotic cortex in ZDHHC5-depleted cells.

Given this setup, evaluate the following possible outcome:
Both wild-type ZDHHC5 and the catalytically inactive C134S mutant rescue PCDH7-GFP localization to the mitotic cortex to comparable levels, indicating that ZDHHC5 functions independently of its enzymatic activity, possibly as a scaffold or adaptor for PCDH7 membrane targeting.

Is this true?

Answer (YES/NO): NO